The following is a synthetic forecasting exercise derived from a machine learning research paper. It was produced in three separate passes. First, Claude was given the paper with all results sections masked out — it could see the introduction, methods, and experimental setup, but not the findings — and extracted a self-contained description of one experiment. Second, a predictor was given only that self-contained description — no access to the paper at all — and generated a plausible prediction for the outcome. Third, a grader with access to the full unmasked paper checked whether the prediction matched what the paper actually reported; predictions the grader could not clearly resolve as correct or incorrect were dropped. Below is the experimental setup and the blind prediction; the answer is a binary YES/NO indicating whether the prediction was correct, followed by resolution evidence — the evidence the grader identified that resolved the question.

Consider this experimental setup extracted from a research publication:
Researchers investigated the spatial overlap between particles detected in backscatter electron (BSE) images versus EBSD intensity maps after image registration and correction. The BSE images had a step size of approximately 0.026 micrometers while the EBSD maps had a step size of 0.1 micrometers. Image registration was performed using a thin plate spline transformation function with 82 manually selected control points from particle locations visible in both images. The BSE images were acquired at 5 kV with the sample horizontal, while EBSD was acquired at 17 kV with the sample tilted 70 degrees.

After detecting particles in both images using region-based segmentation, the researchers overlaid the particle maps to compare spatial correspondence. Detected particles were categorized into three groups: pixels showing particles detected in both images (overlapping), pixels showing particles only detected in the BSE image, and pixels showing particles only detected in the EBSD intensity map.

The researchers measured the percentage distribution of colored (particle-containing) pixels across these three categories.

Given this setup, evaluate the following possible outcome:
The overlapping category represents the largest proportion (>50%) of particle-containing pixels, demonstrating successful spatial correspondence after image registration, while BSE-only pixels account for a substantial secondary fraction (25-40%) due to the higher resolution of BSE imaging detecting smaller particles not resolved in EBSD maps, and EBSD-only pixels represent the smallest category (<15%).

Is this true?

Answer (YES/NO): NO